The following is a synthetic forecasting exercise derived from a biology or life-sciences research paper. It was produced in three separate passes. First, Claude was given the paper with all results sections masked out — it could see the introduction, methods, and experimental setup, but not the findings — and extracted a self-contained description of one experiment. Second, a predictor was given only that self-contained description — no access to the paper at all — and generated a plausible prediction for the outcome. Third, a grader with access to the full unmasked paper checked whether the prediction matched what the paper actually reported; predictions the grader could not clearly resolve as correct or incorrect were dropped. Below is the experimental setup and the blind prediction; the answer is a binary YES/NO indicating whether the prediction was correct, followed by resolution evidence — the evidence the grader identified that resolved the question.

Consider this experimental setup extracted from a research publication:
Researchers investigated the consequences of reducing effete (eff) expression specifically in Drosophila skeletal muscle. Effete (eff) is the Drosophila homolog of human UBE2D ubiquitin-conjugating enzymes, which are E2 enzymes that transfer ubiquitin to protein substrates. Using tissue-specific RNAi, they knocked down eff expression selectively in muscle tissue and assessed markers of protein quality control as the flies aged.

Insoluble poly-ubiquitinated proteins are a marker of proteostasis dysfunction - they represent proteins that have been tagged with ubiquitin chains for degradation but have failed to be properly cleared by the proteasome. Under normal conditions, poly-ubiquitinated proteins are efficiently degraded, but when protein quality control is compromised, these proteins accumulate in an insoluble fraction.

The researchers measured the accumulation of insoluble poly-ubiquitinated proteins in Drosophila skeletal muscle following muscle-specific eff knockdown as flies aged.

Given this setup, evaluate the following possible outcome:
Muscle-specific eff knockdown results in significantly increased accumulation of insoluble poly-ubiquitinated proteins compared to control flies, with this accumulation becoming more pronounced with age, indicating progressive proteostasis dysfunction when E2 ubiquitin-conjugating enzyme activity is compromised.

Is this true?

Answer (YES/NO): YES